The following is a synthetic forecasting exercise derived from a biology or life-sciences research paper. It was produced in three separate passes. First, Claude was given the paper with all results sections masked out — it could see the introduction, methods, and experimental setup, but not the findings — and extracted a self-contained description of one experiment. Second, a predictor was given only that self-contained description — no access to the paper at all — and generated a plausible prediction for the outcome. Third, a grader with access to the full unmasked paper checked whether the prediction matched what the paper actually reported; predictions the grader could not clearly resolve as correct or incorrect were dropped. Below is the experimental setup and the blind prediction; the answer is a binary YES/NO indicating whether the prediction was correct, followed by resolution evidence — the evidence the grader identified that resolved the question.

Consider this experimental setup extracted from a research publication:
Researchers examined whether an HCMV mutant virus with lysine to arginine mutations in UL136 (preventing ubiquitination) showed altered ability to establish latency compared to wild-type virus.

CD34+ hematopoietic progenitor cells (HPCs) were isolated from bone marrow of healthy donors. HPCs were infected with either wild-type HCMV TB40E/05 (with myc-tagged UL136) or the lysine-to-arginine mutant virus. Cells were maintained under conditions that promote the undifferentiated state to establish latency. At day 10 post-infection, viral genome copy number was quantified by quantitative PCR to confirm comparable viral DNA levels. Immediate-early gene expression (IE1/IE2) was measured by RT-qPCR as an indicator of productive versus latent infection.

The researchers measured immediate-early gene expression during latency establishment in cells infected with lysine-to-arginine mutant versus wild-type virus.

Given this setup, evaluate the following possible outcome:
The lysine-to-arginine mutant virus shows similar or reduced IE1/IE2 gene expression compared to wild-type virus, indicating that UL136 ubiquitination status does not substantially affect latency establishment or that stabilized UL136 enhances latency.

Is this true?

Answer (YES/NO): NO